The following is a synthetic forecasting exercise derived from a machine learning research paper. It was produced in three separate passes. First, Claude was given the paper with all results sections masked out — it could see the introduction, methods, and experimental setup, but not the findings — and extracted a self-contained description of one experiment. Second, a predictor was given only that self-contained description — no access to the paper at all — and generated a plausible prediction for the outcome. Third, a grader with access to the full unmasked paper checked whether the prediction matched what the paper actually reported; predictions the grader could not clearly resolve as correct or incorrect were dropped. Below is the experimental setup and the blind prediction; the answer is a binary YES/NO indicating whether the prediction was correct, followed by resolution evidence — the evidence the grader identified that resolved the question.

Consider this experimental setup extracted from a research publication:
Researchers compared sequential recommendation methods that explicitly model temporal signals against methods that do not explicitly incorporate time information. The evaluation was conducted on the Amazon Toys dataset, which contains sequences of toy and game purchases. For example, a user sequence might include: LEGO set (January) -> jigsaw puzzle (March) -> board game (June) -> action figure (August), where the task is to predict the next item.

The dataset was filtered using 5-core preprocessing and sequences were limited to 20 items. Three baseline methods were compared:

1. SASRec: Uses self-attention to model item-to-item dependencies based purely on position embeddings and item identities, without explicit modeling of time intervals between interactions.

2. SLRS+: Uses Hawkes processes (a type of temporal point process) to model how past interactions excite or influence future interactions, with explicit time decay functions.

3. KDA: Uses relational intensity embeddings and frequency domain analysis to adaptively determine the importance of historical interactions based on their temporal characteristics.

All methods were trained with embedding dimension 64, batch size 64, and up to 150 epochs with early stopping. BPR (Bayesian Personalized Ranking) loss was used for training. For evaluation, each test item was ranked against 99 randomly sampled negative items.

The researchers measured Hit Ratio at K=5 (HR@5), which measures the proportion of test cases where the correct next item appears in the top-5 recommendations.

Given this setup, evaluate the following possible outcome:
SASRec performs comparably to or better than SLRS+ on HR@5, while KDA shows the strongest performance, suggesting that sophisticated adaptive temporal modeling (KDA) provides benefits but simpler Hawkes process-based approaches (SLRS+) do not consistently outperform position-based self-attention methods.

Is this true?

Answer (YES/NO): NO